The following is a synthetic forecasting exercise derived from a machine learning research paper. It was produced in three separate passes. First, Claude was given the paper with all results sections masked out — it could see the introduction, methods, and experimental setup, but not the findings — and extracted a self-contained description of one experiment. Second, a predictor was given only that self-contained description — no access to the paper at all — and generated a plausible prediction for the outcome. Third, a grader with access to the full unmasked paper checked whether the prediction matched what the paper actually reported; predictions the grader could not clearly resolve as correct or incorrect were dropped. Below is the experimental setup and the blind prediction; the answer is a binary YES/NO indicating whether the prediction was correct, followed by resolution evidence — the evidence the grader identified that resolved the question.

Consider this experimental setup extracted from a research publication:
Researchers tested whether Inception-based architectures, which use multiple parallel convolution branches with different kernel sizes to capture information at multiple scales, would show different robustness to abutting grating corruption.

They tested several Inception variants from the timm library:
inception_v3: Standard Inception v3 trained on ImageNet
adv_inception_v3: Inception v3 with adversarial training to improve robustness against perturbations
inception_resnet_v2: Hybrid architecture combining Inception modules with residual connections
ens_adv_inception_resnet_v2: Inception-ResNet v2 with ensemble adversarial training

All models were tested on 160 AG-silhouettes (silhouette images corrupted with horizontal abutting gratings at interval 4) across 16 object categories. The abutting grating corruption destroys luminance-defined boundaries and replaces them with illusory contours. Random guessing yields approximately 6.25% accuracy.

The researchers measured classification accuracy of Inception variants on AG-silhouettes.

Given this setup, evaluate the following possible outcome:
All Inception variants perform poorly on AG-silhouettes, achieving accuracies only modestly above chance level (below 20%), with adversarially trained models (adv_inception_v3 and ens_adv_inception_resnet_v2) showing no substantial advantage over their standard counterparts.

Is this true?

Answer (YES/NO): YES